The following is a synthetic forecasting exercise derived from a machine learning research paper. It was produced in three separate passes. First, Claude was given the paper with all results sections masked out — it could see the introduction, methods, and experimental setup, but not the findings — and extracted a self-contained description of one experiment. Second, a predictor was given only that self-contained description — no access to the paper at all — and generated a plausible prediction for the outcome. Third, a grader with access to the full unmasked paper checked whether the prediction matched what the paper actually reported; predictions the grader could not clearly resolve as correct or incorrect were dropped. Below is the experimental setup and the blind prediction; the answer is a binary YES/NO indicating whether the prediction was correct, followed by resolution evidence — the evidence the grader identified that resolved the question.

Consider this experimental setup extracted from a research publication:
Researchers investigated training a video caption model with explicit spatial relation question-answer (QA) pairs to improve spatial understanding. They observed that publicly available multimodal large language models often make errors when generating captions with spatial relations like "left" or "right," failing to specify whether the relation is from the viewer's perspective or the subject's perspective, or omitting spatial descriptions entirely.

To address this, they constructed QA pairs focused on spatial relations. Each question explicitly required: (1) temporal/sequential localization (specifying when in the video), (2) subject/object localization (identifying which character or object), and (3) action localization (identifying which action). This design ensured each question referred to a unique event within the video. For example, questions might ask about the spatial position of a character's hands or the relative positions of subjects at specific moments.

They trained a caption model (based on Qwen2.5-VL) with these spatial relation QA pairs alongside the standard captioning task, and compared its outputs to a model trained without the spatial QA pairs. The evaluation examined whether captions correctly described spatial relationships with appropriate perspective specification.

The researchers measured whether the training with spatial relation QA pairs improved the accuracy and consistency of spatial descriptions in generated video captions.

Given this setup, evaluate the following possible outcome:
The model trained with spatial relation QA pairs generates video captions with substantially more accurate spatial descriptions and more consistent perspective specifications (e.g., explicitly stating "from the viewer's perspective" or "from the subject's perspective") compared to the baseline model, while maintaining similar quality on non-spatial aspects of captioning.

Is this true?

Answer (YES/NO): NO